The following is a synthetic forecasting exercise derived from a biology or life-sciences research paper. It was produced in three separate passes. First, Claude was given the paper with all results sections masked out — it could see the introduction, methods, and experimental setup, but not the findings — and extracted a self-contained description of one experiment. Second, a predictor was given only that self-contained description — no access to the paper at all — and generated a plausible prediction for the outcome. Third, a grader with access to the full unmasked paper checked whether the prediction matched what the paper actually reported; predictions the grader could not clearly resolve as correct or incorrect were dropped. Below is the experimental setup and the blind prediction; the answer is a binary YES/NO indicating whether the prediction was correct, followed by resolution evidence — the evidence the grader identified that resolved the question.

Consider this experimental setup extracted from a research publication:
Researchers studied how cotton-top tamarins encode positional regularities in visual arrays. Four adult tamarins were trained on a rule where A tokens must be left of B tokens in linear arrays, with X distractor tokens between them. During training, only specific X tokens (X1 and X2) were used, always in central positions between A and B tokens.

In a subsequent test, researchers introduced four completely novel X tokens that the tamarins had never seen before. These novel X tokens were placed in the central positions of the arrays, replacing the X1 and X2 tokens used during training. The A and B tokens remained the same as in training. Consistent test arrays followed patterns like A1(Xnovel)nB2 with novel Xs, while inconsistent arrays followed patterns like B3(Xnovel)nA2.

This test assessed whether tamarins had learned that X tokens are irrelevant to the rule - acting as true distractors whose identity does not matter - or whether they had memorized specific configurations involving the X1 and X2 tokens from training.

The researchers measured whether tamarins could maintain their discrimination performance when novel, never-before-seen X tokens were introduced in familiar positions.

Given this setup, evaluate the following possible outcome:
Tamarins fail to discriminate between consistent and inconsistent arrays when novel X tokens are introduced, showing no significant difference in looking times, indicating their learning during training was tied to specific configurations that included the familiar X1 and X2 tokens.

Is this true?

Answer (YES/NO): NO